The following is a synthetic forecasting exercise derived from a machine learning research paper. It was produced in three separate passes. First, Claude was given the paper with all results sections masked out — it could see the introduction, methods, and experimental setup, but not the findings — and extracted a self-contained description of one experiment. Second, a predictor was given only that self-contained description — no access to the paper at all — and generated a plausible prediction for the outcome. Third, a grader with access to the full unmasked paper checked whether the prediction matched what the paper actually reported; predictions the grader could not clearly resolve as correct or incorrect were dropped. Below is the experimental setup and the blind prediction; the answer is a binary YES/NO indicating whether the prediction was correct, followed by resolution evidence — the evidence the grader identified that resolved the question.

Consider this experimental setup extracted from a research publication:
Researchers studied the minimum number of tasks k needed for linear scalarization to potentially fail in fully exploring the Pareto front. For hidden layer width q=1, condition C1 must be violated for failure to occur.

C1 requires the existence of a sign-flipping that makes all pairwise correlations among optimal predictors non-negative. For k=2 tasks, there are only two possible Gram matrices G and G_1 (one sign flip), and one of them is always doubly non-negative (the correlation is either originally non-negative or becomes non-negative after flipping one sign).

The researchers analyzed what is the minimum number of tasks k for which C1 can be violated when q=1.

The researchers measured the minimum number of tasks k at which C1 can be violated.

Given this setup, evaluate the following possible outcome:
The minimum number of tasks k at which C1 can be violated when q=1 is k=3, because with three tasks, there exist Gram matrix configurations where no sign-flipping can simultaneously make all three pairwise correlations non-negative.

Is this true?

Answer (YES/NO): YES